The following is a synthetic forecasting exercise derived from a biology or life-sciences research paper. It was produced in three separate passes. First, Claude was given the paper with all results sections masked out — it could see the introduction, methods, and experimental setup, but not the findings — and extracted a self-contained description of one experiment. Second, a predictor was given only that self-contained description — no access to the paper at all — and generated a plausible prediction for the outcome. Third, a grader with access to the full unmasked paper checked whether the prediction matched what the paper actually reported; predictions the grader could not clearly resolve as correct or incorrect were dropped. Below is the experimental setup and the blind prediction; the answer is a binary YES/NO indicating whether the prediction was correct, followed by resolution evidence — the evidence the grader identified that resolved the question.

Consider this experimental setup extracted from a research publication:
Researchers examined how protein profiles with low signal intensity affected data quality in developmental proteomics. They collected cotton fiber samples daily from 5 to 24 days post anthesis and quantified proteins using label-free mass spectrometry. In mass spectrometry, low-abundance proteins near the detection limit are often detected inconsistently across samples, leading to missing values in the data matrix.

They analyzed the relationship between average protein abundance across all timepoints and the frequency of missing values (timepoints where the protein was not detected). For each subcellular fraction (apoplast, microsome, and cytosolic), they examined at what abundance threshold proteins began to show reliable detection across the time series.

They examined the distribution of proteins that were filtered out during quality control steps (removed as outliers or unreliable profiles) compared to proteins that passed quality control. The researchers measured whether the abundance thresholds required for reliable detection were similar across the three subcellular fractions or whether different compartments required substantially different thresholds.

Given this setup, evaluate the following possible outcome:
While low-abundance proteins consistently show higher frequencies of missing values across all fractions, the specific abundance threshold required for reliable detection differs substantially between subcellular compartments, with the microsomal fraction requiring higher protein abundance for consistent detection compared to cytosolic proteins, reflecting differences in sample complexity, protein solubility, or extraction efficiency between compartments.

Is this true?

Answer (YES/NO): NO